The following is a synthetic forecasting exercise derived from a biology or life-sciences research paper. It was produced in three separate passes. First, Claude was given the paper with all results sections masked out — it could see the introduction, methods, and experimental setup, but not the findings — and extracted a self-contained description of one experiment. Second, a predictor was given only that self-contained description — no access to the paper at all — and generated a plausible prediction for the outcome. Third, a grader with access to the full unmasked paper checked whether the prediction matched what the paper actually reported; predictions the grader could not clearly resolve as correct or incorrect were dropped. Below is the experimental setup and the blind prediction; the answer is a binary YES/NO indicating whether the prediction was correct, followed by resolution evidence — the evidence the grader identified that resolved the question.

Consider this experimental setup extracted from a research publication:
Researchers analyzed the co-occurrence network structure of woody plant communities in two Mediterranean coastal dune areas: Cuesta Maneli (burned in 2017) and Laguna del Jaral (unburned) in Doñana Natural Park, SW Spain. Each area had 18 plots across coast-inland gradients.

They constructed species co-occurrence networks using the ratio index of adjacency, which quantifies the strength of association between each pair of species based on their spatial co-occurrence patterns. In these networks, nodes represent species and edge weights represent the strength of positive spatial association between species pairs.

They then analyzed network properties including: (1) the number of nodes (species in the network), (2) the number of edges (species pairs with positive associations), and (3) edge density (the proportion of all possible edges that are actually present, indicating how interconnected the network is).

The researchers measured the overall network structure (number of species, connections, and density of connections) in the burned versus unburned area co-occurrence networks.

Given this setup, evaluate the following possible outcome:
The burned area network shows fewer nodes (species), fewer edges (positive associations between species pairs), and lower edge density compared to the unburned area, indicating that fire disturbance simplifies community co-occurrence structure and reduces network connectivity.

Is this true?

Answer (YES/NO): NO